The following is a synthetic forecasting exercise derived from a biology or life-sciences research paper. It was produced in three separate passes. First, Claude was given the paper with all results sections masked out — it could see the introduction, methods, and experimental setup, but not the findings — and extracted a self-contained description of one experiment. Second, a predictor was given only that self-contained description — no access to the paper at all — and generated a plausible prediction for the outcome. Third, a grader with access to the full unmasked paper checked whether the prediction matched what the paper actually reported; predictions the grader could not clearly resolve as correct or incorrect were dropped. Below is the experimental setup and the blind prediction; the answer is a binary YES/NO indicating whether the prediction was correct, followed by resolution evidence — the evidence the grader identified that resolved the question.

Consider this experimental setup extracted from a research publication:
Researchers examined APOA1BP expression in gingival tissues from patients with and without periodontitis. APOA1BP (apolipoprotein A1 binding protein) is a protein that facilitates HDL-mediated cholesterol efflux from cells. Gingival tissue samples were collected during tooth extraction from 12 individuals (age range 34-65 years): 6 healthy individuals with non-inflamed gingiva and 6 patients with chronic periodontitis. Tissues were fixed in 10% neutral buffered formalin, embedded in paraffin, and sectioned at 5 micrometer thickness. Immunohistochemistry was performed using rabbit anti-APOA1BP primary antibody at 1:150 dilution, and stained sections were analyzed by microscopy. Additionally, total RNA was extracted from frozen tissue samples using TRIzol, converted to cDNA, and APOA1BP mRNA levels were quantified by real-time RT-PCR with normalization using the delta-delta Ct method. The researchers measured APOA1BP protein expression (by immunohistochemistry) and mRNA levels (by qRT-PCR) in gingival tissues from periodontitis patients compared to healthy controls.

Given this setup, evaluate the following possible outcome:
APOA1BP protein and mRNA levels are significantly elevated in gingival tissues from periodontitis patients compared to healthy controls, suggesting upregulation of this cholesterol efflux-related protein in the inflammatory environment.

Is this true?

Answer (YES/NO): NO